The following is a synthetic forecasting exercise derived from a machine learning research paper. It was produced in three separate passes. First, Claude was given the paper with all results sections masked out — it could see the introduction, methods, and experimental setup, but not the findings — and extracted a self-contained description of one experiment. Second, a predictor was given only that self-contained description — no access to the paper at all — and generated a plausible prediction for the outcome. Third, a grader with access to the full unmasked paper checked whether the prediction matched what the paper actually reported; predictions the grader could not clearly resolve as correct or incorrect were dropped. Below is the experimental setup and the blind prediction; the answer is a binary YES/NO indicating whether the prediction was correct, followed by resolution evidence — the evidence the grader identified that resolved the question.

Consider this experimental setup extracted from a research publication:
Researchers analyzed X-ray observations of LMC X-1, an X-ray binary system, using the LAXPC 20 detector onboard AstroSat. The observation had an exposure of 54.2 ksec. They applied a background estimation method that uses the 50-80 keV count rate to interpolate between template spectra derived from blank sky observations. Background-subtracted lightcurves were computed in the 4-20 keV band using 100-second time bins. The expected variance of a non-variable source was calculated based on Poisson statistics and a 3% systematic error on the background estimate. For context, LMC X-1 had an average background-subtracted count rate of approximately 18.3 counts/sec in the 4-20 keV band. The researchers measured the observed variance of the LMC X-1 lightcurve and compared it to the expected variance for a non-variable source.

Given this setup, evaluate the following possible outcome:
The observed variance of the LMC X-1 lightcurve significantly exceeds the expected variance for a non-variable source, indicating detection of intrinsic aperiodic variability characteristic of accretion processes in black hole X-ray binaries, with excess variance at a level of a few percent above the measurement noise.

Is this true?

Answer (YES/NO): YES